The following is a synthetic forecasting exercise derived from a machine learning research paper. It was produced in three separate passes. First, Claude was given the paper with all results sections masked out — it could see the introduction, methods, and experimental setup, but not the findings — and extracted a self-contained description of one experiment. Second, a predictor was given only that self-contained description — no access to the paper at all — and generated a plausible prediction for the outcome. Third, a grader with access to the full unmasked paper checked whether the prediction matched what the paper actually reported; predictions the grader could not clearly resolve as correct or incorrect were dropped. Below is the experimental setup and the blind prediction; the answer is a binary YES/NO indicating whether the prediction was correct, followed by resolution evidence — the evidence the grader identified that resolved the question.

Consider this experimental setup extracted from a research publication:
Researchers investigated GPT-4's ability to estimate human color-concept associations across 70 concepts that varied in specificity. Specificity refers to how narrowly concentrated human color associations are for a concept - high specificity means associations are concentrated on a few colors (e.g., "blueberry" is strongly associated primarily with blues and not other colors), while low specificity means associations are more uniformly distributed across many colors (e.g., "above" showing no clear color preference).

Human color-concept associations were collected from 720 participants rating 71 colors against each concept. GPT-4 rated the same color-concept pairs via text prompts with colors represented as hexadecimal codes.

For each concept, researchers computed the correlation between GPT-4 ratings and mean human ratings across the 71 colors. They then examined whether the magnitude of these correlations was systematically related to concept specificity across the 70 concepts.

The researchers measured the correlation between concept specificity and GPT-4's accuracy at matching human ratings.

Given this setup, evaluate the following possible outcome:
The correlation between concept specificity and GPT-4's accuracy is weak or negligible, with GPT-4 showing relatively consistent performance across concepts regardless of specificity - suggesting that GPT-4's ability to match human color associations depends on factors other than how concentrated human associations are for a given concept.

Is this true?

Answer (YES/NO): NO